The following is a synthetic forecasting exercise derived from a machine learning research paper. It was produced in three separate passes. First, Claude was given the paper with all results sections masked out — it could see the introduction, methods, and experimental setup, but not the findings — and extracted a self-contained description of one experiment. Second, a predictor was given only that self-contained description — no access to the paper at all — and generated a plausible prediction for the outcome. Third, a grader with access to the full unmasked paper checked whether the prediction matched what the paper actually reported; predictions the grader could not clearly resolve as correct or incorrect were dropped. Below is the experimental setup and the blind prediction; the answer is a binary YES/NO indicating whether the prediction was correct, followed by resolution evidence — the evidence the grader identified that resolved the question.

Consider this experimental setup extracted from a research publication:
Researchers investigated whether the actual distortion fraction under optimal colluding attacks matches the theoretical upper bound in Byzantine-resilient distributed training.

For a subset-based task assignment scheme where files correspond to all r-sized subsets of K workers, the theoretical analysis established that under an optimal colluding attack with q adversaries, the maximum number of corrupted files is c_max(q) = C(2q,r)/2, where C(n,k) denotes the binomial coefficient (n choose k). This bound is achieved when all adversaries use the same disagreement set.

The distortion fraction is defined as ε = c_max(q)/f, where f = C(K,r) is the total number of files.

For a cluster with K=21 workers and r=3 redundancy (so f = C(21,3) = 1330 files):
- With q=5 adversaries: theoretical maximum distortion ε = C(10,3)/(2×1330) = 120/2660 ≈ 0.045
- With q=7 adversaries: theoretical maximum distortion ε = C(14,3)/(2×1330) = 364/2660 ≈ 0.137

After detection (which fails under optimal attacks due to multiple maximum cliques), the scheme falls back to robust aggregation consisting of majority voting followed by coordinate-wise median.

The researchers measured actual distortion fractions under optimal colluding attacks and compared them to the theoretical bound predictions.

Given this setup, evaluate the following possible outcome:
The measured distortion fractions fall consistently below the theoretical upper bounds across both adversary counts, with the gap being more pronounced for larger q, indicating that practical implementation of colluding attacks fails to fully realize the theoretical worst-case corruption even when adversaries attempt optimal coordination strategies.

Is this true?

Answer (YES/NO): NO